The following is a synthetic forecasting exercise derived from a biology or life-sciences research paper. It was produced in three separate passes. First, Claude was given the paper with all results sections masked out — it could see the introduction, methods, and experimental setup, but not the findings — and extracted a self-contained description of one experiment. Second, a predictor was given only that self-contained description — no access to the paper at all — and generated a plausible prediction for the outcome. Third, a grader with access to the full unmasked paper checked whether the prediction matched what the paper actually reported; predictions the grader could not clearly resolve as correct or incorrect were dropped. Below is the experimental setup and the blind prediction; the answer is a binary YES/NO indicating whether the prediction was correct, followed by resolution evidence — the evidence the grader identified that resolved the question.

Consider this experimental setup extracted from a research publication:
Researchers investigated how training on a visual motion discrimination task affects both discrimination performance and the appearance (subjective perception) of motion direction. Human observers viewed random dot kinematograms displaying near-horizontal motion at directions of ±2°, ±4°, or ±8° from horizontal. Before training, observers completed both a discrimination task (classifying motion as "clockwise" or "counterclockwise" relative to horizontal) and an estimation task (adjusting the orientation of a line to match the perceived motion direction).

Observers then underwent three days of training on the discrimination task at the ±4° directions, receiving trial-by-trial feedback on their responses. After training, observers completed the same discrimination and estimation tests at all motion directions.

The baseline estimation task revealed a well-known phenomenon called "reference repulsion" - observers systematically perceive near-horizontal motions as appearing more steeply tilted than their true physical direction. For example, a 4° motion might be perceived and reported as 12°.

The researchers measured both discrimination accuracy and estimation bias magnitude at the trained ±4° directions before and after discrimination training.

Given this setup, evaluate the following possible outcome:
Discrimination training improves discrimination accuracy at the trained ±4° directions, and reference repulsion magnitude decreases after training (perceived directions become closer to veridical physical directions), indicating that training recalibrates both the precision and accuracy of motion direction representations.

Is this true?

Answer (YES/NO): NO